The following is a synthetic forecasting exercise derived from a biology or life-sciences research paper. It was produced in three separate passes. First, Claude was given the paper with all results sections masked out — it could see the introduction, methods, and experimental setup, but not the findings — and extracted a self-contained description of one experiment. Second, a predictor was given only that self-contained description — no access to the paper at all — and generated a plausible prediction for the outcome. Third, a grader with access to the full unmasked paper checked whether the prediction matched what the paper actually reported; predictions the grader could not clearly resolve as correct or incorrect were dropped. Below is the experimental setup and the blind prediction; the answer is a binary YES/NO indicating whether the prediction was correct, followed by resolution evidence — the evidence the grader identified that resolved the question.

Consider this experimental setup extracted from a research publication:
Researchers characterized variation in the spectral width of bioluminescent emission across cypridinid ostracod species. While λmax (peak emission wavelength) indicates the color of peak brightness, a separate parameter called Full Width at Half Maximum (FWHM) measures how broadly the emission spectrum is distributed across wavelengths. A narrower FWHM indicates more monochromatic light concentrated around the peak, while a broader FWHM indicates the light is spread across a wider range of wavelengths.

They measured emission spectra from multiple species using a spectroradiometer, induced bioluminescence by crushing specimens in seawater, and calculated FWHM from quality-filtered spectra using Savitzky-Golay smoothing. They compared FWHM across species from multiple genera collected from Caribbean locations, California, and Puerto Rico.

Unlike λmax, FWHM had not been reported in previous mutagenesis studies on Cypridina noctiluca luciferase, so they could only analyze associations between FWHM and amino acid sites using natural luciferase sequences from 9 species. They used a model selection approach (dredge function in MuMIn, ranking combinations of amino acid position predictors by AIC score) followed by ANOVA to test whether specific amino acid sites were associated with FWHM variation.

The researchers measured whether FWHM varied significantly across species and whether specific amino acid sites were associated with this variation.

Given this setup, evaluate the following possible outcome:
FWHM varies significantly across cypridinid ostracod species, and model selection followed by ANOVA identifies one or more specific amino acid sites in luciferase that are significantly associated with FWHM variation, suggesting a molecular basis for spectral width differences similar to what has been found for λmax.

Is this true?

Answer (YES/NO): NO